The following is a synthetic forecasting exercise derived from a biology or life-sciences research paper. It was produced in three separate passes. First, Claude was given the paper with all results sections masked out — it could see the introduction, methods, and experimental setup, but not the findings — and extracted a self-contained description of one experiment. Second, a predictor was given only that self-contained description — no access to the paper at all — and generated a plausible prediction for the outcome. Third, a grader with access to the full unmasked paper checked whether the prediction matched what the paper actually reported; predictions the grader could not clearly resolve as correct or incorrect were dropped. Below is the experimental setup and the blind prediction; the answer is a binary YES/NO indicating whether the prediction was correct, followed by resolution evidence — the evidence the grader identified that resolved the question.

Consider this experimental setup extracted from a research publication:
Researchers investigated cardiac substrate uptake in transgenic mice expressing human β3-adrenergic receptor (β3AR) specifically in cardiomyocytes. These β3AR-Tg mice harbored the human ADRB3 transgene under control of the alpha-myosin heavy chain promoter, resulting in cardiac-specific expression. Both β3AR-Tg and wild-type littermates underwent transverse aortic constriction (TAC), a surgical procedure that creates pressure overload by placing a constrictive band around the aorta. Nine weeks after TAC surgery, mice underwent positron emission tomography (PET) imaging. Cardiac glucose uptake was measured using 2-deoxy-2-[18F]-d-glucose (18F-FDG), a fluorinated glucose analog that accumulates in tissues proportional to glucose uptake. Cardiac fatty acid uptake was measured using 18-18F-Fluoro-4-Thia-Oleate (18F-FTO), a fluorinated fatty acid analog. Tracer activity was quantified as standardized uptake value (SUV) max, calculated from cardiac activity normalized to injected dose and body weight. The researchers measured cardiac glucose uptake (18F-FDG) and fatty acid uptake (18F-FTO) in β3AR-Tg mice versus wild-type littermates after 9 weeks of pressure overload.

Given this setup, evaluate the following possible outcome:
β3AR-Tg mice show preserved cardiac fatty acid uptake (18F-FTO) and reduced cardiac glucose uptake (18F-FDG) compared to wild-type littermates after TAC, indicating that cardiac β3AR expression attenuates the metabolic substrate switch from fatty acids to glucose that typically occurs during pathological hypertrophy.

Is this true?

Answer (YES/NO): NO